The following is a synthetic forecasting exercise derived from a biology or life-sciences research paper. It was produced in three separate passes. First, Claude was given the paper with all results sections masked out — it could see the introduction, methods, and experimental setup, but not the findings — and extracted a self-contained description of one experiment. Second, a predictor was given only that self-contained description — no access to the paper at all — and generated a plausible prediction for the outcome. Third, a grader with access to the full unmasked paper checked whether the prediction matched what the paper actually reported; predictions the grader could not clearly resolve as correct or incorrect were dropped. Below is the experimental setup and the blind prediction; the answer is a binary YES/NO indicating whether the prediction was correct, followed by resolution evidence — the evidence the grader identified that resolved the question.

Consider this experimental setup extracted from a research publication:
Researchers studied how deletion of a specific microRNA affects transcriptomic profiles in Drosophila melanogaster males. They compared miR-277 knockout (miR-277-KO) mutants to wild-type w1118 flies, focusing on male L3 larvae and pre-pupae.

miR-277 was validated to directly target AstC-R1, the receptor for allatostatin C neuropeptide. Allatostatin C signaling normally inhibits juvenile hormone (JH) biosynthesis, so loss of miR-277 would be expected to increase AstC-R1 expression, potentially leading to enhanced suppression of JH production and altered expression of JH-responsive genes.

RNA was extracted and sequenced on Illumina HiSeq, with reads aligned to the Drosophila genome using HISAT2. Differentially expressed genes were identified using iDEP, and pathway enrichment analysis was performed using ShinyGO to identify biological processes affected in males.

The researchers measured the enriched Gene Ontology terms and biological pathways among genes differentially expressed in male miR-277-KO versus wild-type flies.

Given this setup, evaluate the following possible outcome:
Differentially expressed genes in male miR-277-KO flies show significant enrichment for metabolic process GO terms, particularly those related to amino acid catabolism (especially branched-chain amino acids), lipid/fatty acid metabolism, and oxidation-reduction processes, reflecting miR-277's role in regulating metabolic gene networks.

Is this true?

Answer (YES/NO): YES